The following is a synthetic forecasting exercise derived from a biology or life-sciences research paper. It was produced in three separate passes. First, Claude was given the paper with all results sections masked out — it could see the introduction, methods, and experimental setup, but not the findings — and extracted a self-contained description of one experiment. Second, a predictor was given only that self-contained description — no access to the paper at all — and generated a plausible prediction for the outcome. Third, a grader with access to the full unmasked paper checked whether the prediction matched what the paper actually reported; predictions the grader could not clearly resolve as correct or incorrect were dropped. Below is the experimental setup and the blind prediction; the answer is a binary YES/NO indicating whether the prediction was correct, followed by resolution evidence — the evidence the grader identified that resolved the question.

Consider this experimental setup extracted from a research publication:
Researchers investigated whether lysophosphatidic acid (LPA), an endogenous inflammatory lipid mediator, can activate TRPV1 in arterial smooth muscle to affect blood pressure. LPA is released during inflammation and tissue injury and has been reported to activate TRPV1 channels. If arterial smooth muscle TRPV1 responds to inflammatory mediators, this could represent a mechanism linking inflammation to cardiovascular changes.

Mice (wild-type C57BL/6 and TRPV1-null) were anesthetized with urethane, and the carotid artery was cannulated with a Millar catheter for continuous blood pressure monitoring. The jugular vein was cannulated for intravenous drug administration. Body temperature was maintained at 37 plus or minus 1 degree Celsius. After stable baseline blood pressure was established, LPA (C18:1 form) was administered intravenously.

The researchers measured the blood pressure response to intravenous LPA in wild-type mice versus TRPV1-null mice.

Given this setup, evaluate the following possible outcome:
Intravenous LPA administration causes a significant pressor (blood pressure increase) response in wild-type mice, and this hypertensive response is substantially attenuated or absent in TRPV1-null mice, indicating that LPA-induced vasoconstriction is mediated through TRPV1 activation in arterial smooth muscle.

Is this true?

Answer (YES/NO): YES